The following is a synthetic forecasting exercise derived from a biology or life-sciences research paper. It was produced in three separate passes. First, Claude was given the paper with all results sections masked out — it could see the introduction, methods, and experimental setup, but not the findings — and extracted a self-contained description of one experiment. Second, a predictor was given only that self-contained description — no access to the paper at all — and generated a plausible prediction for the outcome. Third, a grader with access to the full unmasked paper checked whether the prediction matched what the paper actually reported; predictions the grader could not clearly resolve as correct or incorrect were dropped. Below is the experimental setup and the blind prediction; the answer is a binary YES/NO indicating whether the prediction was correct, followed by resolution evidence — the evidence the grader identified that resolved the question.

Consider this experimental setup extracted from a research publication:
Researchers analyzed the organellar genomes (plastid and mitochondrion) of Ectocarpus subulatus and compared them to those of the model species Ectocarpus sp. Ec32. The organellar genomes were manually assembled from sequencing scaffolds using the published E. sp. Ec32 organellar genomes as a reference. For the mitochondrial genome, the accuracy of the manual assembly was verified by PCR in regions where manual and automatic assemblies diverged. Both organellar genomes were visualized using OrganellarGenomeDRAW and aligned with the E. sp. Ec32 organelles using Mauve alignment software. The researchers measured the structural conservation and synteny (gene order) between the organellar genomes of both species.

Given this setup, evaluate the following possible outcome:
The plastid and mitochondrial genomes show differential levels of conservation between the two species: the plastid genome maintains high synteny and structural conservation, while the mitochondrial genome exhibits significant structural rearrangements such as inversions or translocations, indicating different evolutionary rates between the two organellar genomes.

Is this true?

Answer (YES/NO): NO